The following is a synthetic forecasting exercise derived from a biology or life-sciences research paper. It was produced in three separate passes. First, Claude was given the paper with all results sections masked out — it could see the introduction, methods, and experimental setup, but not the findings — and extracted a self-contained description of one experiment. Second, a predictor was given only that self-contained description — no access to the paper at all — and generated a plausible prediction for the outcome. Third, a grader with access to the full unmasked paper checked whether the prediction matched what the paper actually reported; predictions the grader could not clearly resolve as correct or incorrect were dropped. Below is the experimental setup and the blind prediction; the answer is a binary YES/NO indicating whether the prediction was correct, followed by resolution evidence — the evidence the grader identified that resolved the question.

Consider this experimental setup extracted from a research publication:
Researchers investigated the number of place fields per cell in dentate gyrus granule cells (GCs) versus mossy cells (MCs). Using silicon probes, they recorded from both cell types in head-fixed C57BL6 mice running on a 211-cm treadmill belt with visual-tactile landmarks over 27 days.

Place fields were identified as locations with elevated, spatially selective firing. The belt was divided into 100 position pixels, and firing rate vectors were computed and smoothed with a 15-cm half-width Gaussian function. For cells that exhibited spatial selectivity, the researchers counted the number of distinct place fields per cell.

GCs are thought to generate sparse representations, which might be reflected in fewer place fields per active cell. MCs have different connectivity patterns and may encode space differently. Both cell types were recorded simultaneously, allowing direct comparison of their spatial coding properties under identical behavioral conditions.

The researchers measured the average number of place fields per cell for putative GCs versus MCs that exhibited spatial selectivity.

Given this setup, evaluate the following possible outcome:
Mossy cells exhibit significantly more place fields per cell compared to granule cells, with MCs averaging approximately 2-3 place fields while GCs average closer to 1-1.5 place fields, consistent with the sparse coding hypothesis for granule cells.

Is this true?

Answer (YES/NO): NO